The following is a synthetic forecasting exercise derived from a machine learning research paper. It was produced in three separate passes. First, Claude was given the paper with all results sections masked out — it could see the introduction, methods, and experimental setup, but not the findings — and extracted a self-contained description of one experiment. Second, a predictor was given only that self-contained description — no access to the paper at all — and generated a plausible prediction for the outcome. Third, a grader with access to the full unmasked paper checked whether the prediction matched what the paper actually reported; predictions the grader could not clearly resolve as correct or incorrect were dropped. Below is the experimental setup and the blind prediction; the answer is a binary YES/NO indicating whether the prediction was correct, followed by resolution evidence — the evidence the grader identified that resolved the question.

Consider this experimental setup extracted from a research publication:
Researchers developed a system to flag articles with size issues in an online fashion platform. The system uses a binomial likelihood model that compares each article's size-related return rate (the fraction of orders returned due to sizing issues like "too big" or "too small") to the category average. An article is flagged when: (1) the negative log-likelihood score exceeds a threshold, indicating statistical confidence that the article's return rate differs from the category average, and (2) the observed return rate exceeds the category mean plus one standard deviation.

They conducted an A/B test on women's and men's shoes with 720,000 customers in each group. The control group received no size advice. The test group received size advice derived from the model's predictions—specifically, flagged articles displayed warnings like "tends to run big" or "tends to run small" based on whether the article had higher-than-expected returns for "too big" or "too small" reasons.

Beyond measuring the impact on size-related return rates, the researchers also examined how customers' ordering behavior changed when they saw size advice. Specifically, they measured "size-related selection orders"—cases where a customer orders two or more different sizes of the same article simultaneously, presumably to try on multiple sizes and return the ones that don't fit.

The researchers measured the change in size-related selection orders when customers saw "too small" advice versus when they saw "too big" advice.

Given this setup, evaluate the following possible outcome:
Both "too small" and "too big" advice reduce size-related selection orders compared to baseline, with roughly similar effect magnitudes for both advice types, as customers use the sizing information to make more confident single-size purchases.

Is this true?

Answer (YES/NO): NO